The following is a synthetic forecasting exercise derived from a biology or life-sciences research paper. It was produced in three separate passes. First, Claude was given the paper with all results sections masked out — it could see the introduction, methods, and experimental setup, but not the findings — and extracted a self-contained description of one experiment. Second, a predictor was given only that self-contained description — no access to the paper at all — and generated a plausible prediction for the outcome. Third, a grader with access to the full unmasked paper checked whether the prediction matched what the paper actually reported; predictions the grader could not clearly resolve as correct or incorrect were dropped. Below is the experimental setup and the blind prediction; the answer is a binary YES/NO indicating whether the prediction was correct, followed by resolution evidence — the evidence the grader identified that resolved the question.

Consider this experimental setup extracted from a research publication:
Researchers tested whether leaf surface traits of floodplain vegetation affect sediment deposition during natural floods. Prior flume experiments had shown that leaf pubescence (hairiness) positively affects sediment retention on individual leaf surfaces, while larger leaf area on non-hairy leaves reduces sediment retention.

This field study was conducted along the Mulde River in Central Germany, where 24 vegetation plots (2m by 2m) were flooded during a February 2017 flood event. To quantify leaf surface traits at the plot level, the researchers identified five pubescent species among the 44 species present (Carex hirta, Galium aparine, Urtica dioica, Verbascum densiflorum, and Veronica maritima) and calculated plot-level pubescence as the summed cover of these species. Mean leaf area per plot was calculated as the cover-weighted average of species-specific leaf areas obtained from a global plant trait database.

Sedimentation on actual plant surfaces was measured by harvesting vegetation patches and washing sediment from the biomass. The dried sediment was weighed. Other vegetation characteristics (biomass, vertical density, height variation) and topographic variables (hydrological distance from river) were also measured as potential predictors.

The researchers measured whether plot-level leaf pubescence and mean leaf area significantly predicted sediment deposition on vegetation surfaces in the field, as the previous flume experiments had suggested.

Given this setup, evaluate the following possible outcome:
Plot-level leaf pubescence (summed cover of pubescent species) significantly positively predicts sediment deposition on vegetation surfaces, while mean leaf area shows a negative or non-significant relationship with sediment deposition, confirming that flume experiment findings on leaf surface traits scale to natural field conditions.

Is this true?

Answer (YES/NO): NO